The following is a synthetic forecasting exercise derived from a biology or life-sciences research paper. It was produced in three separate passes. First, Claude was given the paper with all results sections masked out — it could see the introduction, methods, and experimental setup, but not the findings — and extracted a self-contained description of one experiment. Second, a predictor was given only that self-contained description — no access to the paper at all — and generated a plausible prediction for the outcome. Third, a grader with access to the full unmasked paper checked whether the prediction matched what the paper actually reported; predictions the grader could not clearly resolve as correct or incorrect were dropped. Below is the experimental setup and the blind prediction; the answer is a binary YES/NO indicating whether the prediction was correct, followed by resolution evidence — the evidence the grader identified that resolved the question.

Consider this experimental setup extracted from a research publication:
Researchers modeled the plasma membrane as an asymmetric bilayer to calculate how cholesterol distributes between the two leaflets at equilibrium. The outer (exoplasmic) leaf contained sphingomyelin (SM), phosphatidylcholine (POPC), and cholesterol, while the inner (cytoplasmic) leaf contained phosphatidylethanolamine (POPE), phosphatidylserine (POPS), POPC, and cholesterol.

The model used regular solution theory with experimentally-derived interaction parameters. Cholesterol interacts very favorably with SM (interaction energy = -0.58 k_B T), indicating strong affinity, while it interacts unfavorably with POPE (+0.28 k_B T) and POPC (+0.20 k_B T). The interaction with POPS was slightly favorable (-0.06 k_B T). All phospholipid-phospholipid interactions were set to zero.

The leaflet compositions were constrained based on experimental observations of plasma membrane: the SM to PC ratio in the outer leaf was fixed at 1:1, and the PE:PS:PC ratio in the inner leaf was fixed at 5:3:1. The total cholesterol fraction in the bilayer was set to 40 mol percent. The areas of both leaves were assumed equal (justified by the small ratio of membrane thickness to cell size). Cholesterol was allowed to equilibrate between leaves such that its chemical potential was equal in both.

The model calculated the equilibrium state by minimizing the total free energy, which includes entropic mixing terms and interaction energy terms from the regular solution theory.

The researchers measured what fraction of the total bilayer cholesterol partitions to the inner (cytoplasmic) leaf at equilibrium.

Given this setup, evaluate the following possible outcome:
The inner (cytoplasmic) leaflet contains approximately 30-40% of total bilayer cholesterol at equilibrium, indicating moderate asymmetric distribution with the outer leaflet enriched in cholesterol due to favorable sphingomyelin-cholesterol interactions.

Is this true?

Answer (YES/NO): YES